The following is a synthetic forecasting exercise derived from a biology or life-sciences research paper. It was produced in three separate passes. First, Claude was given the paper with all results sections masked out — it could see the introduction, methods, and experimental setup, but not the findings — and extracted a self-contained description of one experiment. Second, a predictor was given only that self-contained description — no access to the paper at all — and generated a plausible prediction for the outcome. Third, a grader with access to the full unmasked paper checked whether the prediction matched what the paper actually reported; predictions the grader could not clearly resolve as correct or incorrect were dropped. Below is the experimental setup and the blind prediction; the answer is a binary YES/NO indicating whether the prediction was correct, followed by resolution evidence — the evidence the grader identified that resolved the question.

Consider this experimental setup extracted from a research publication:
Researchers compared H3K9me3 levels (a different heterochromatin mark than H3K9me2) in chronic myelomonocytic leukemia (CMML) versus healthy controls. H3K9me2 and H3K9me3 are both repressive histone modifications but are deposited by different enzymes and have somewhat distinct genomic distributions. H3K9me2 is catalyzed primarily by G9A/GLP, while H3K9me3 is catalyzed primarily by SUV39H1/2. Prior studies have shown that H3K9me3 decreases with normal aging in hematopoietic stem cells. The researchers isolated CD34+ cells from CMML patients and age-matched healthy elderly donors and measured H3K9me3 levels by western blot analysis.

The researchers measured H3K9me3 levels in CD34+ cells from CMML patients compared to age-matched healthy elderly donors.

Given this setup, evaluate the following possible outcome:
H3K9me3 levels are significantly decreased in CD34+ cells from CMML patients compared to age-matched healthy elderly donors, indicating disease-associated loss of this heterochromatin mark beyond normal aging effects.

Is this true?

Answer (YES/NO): YES